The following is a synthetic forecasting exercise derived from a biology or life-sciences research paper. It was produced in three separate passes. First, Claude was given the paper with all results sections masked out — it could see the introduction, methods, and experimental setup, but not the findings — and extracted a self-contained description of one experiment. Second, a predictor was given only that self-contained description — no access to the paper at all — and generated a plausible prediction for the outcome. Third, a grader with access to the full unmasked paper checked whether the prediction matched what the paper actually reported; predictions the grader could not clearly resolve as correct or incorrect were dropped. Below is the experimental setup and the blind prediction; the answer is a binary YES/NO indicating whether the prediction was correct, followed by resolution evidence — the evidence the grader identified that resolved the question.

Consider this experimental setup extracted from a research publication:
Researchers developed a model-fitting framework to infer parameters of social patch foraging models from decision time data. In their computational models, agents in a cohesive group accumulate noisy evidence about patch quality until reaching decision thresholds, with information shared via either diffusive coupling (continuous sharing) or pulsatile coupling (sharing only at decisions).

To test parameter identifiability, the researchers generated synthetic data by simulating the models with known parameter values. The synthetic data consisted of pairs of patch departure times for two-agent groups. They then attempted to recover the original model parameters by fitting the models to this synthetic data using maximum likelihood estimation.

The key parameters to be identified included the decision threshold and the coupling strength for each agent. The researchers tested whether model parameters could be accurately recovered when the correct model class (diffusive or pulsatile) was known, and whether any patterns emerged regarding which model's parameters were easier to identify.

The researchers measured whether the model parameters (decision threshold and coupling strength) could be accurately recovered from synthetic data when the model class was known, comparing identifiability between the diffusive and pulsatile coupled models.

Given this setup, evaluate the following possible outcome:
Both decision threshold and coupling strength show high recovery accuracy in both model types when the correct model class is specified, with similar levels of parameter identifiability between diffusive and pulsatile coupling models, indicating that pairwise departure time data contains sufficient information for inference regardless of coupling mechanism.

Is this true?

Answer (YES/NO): NO